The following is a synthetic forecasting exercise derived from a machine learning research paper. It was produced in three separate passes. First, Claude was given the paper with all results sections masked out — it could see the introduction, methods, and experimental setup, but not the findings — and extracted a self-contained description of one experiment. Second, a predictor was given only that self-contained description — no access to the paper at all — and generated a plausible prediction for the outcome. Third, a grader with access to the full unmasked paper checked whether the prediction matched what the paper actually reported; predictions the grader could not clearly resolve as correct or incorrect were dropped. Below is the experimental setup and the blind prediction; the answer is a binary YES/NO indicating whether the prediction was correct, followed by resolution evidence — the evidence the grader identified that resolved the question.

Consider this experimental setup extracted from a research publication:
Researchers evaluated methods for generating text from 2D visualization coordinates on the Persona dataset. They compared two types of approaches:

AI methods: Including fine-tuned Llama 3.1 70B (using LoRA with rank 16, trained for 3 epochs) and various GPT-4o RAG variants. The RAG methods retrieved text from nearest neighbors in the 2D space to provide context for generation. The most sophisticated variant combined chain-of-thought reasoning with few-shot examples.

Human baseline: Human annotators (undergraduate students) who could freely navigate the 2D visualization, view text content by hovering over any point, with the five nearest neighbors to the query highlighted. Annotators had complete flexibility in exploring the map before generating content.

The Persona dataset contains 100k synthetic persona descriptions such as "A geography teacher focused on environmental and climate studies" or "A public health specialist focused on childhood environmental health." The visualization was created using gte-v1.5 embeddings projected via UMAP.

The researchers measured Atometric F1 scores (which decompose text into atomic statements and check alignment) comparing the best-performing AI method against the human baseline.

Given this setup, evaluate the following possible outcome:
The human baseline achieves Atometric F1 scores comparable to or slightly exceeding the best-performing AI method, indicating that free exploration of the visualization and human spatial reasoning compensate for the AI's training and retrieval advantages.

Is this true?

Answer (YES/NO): YES